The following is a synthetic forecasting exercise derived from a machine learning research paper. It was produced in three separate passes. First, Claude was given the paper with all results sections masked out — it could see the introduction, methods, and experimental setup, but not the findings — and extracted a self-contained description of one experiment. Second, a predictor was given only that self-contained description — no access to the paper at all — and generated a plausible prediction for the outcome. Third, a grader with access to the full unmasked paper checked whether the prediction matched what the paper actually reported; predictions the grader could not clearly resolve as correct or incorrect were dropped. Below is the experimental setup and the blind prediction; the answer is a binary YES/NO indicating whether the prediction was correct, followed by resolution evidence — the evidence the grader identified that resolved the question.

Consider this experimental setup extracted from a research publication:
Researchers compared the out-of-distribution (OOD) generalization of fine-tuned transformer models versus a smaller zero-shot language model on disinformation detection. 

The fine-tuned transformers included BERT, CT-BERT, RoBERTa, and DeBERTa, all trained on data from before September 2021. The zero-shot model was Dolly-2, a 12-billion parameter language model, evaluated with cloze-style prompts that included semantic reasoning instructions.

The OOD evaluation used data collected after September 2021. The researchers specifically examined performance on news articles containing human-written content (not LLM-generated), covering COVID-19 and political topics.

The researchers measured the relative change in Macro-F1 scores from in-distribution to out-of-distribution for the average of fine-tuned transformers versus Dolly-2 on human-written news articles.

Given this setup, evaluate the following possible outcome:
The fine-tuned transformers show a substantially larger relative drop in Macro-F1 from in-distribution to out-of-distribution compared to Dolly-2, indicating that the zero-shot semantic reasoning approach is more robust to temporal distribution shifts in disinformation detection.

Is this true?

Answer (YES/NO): YES